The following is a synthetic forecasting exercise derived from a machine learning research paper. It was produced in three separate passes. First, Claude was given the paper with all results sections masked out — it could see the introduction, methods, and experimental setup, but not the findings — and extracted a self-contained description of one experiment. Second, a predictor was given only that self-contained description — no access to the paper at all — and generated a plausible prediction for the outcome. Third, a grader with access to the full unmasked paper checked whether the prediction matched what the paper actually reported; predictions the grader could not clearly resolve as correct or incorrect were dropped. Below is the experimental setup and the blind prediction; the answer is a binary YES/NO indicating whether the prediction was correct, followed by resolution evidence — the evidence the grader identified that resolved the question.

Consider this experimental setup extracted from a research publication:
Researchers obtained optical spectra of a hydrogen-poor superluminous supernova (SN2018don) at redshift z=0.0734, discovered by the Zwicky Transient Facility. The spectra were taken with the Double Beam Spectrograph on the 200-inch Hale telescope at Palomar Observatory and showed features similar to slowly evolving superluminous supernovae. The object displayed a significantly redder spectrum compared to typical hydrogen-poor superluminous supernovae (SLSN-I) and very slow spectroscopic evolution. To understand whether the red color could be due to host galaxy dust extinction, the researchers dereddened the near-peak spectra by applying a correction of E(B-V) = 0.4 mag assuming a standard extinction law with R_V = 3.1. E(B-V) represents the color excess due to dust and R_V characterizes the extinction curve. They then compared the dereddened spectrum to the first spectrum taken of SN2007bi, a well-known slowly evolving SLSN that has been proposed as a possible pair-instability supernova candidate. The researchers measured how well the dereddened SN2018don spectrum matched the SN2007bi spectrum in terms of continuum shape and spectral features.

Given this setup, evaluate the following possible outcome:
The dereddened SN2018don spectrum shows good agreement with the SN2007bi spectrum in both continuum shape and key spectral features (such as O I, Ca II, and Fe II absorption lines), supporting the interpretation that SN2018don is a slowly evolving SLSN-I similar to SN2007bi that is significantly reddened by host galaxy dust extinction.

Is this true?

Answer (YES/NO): YES